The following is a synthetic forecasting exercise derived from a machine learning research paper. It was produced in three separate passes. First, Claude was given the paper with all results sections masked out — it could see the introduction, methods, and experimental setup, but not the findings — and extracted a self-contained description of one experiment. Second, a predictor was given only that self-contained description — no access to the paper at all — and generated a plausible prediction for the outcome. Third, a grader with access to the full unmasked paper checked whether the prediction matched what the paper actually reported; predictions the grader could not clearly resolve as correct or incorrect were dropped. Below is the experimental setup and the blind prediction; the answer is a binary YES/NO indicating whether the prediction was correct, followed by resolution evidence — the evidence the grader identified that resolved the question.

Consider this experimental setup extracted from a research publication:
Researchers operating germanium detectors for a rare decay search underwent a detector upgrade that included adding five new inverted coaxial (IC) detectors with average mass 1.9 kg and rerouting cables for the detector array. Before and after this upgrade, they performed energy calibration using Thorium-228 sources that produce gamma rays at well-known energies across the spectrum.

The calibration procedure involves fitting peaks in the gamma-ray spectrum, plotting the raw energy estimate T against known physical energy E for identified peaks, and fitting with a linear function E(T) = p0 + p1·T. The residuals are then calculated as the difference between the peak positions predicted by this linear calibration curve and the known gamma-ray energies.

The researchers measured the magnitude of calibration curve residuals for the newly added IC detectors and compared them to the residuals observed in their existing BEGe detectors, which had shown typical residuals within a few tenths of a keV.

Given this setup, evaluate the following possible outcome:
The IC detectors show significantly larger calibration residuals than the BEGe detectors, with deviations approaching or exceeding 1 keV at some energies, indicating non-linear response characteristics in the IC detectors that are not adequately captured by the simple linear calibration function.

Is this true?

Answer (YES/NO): YES